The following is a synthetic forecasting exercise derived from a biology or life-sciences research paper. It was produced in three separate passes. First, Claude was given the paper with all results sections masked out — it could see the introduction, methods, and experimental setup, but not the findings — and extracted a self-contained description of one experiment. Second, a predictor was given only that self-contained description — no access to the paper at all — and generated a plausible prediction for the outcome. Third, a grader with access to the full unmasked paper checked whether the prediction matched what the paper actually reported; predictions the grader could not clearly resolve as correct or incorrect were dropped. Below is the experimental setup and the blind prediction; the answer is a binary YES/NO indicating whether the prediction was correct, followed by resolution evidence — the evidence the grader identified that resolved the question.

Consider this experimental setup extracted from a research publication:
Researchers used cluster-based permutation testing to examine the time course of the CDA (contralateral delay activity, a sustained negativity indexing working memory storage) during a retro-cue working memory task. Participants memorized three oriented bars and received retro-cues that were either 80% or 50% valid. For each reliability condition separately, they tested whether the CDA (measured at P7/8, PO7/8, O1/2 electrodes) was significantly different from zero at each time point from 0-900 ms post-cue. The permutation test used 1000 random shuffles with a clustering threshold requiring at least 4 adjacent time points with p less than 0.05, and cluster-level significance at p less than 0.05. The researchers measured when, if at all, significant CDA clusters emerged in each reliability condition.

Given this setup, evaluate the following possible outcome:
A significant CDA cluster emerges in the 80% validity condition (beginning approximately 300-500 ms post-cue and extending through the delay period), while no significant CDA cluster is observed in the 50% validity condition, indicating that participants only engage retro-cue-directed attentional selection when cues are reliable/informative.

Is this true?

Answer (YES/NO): NO